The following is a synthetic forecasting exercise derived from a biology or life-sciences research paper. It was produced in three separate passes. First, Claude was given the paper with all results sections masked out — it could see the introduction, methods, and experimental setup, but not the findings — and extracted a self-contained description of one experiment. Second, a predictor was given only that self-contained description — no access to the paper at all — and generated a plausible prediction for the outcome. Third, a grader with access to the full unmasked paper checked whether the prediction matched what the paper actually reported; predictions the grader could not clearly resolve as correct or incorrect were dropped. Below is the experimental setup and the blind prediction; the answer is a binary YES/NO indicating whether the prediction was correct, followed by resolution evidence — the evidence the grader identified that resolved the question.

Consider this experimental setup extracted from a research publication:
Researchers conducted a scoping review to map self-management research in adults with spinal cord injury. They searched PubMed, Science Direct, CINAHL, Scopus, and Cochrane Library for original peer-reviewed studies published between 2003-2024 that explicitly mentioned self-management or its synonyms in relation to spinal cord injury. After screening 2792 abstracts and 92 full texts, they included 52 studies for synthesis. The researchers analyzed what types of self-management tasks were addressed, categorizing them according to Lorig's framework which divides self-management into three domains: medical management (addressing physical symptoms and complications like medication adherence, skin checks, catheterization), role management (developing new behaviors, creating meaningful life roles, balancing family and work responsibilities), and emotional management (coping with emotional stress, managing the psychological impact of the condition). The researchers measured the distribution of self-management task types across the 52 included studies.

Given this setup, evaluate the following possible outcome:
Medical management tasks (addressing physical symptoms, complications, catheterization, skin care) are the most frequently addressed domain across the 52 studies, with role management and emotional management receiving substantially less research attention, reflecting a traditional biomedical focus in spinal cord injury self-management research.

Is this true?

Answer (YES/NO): YES